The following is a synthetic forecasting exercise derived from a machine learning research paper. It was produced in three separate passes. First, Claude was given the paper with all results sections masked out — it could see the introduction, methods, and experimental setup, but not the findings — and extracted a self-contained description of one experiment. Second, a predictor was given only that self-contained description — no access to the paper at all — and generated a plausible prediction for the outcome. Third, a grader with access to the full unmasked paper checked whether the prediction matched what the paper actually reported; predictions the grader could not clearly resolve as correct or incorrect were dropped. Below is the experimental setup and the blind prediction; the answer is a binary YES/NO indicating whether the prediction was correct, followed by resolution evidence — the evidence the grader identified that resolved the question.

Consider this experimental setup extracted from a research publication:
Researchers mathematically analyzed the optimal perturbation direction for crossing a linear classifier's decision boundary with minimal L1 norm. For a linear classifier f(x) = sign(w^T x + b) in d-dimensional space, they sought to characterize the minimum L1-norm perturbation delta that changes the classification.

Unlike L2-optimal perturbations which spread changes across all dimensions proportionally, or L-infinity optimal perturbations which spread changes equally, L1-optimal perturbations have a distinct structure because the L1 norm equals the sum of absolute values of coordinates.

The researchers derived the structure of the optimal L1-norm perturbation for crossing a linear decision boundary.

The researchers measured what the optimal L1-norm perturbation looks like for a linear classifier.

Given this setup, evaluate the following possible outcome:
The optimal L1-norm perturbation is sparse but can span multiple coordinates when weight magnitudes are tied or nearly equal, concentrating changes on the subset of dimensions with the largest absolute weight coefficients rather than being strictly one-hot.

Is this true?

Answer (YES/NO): NO